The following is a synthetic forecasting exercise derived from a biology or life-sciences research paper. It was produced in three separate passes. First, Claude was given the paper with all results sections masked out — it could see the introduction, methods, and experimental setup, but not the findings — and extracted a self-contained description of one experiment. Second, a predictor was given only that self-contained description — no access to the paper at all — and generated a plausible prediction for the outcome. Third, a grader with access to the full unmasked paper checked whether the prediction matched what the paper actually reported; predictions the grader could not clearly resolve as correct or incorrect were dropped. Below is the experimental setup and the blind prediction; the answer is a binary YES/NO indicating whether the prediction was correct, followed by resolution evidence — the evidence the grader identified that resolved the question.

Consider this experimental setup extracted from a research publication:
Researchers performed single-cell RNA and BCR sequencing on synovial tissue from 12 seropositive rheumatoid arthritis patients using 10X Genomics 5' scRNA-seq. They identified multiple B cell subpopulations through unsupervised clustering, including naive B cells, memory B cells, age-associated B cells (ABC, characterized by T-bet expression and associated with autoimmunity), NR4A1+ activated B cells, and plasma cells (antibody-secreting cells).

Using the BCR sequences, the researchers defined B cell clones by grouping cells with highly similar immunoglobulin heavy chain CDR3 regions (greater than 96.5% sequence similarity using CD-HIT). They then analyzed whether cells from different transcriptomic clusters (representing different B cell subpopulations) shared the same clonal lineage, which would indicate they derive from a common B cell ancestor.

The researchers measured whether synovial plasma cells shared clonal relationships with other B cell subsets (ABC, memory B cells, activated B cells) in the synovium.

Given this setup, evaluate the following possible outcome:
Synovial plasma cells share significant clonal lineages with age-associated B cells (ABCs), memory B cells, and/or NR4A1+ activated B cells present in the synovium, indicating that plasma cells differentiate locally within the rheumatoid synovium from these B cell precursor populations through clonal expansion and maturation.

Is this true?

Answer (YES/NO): YES